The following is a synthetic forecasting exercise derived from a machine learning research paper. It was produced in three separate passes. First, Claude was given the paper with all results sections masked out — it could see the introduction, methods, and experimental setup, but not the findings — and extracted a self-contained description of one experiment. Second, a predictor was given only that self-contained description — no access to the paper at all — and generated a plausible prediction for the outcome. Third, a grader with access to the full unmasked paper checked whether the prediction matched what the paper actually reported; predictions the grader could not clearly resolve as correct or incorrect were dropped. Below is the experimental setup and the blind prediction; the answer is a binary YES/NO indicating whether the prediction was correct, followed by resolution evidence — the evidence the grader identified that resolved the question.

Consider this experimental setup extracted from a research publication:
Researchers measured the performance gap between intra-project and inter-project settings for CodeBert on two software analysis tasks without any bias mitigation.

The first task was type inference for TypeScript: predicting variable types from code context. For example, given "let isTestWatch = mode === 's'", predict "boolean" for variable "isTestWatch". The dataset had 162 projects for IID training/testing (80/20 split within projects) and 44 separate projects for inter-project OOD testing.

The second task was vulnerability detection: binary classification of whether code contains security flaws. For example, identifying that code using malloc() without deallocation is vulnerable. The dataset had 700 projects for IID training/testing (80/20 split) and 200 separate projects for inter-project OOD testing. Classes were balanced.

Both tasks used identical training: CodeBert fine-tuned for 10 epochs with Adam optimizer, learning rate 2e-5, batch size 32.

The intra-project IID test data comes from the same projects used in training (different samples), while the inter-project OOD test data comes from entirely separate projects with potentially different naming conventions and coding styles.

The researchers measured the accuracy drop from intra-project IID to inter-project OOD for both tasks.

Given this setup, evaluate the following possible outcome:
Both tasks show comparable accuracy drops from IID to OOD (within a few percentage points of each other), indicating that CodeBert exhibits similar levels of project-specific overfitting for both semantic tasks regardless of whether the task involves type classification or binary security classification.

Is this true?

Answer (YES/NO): NO